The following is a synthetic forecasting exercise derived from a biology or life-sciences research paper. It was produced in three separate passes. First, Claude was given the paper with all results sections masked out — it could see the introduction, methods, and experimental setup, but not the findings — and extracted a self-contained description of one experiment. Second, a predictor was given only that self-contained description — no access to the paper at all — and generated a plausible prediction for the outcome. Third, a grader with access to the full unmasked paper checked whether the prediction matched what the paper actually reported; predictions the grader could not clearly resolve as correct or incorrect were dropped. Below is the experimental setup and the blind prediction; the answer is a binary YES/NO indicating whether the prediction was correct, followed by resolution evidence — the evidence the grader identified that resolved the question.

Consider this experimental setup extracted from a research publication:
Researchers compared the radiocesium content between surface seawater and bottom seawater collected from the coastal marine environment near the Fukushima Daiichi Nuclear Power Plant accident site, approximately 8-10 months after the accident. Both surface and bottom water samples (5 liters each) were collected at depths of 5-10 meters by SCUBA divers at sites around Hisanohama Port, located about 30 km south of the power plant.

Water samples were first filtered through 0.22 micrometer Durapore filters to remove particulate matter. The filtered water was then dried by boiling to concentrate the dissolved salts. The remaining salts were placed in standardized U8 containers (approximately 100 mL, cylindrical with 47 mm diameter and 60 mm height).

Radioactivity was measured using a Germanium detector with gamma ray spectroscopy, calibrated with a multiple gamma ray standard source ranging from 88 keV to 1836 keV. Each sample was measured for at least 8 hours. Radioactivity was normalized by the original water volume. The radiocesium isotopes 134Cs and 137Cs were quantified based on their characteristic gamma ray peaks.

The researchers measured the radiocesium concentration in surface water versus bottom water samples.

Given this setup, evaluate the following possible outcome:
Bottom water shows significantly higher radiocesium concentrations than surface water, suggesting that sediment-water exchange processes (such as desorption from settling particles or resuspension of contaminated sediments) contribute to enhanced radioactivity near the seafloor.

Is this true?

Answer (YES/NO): NO